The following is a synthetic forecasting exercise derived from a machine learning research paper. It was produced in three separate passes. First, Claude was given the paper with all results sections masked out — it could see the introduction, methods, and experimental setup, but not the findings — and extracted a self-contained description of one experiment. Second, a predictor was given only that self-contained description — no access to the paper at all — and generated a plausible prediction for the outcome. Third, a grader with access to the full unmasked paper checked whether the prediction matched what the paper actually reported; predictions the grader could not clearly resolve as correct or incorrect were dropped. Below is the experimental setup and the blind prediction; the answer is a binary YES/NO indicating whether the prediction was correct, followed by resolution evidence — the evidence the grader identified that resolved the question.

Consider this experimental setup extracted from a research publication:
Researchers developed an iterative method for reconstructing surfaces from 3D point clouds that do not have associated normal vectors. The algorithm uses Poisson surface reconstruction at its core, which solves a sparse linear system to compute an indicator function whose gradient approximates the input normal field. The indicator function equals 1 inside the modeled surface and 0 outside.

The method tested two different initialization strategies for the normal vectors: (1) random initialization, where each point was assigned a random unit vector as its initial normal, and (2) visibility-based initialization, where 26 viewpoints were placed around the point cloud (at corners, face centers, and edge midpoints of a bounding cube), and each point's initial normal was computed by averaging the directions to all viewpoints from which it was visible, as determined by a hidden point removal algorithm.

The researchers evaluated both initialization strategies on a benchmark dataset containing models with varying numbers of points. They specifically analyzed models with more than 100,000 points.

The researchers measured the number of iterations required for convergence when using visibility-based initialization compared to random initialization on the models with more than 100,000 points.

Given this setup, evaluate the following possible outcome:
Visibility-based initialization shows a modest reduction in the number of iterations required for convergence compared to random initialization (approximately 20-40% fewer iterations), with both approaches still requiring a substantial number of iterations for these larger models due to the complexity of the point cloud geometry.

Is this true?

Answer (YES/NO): NO